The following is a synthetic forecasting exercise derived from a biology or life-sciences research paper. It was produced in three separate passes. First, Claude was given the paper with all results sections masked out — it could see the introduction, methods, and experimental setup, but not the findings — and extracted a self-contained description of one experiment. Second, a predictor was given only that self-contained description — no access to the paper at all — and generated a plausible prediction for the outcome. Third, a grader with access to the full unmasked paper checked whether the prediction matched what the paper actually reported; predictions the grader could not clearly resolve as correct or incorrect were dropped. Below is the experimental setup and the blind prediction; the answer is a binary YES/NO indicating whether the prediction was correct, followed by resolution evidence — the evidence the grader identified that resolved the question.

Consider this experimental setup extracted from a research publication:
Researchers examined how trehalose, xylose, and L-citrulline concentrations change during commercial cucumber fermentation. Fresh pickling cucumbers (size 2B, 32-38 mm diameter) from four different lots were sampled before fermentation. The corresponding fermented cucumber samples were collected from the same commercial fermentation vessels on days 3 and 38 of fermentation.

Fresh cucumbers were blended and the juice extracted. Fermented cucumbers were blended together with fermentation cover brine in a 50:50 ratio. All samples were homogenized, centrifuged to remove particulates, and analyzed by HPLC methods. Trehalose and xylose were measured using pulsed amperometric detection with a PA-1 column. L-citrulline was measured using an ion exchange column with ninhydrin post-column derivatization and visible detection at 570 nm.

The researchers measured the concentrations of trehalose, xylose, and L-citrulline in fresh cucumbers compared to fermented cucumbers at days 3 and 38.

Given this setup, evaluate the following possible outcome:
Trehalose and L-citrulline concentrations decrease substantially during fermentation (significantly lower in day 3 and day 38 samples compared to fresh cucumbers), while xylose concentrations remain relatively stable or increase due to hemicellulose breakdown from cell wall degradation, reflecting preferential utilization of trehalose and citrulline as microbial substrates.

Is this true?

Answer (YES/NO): NO